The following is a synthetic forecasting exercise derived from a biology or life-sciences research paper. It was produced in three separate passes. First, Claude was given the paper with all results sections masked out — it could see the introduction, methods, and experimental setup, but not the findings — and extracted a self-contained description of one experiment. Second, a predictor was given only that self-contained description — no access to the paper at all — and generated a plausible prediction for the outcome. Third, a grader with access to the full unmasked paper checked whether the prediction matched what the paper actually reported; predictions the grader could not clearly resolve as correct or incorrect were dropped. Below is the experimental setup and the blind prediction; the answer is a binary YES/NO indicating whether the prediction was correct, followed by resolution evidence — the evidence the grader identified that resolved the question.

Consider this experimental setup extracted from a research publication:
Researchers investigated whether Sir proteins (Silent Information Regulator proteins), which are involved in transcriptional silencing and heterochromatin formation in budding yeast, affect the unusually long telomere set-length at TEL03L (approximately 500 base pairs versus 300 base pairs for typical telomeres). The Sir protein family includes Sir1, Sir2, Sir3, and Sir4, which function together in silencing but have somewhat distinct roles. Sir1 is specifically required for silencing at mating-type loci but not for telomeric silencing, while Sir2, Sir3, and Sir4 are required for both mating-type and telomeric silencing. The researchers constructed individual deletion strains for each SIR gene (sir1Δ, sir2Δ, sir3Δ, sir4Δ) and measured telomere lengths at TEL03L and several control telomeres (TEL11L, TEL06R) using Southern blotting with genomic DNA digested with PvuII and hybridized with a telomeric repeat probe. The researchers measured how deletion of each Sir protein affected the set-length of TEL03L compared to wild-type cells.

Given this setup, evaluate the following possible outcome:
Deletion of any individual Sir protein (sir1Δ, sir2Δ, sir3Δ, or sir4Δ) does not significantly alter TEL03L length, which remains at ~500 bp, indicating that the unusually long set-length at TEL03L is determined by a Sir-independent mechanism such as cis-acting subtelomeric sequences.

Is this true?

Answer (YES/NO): NO